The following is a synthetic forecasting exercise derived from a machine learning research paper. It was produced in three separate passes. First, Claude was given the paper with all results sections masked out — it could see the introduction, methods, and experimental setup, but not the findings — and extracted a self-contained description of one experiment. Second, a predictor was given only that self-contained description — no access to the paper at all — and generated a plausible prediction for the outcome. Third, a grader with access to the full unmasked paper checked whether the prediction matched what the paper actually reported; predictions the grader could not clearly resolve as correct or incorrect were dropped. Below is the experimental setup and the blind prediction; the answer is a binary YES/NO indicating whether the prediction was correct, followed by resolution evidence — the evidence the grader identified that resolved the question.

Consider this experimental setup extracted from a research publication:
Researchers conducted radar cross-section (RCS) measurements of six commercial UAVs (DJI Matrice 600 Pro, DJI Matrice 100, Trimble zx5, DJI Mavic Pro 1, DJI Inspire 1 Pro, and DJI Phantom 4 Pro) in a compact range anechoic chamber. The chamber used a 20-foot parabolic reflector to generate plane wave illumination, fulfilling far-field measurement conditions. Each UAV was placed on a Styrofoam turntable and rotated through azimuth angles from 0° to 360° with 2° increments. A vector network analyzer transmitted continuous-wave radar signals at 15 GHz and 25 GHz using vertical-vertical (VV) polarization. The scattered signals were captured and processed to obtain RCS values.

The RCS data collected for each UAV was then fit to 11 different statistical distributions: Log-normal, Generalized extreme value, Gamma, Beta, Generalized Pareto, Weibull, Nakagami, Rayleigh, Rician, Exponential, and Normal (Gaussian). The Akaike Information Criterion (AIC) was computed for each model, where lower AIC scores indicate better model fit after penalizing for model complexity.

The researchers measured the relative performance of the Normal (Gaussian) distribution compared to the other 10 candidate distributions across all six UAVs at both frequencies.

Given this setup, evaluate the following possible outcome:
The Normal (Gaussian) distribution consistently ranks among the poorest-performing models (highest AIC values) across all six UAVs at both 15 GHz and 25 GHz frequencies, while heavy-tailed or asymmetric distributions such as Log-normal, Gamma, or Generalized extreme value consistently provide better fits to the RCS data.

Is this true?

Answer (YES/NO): YES